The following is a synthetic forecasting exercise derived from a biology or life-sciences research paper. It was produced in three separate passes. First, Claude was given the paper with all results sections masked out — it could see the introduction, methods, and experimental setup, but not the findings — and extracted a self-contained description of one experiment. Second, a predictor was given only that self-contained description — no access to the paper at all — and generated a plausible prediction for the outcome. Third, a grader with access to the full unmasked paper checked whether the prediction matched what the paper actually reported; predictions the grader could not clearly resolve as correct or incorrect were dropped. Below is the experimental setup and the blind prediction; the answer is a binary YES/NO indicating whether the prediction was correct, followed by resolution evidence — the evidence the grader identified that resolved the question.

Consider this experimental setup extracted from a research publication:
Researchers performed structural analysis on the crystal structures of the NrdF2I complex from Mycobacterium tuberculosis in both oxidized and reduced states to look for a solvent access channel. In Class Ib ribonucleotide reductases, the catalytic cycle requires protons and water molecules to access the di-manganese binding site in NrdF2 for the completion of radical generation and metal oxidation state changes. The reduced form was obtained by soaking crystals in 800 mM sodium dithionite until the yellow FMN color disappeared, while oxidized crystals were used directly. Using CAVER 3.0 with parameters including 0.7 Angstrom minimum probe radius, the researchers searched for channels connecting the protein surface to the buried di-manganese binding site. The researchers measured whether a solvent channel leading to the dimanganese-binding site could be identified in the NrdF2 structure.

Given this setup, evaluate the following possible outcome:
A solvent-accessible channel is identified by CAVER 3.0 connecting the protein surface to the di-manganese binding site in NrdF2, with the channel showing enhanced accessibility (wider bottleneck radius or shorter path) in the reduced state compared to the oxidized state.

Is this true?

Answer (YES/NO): NO